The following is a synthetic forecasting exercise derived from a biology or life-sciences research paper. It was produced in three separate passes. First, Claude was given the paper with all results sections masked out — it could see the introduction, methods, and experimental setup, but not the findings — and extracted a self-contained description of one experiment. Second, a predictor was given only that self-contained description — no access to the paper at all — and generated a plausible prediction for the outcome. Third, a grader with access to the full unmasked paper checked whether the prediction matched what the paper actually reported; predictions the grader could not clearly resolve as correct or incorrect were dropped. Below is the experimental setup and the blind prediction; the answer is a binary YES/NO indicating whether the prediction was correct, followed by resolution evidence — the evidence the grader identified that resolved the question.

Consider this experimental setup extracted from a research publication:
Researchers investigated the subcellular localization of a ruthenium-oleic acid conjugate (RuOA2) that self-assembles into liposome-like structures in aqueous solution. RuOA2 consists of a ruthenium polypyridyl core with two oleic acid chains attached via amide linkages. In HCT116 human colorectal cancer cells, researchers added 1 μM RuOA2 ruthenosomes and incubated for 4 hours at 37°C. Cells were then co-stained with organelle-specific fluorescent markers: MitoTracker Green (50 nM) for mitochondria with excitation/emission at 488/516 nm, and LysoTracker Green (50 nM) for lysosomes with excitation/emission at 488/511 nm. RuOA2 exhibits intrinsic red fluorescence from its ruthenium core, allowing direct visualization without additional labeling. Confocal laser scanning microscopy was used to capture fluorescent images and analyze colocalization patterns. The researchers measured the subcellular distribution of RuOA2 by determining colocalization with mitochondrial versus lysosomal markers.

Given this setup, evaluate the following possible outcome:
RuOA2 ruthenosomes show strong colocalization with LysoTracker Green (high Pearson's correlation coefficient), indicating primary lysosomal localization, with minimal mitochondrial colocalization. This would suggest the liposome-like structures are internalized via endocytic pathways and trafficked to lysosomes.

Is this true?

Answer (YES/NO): NO